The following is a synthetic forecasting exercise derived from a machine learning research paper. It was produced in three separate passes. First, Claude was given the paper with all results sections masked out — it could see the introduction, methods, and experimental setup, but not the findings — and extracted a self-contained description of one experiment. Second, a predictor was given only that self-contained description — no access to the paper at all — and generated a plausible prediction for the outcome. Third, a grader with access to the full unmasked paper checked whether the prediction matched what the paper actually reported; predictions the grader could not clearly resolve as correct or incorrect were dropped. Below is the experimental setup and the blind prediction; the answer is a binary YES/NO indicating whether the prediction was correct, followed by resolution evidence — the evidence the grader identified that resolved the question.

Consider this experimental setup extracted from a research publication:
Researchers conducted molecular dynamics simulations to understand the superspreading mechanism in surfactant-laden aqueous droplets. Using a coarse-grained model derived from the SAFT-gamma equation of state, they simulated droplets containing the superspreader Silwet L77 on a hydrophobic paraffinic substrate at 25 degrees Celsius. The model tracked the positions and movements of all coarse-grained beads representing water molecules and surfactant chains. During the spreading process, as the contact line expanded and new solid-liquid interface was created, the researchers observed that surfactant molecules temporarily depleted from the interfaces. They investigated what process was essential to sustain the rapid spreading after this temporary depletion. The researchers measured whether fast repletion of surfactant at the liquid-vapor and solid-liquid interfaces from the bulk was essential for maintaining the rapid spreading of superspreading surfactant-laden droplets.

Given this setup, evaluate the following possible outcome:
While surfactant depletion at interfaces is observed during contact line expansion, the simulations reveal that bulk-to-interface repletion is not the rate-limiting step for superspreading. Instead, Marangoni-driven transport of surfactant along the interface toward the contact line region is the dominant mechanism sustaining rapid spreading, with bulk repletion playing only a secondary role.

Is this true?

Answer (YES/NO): NO